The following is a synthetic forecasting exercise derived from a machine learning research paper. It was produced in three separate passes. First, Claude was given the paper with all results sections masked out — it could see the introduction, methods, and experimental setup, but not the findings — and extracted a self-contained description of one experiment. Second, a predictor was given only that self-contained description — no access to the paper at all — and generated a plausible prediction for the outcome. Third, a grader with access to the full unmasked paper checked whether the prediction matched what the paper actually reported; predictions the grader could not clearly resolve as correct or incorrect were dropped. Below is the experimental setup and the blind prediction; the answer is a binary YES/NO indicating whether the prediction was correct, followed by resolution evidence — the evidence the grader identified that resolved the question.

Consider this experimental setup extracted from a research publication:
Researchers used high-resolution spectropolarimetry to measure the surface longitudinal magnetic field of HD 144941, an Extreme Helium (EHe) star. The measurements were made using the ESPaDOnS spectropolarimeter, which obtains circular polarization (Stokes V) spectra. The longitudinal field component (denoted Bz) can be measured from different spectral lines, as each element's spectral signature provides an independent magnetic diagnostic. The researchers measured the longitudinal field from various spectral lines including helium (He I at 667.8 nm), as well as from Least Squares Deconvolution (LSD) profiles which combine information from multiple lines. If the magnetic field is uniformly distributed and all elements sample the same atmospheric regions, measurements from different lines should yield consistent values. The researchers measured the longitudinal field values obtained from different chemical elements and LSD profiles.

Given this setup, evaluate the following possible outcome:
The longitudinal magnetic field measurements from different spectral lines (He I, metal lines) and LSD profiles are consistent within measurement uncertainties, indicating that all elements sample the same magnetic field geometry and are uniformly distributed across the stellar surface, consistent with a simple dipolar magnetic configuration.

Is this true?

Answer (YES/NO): NO